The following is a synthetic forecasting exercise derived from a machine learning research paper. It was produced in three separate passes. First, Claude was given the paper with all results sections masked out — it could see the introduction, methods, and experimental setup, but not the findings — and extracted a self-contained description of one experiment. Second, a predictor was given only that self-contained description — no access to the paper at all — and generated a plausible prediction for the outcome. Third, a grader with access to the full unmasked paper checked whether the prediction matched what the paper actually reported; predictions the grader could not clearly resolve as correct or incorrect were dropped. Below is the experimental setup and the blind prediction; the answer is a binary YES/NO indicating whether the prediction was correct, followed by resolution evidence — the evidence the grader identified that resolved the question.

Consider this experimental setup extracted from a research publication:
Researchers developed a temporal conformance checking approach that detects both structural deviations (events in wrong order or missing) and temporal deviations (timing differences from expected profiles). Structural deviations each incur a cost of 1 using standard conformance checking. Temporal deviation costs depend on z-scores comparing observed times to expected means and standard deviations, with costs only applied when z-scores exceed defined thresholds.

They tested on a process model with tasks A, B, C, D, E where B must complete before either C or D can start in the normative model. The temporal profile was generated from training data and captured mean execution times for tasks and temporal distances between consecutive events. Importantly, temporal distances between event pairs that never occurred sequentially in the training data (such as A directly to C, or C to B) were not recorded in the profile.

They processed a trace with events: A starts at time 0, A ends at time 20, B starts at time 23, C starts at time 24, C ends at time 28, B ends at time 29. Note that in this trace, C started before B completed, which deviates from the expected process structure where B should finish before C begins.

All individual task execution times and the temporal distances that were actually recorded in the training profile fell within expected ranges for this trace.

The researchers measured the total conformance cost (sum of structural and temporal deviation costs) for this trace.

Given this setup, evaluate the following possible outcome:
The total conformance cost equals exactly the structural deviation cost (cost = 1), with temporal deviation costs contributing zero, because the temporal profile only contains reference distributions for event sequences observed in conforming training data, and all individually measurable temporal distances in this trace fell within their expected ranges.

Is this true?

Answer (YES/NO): YES